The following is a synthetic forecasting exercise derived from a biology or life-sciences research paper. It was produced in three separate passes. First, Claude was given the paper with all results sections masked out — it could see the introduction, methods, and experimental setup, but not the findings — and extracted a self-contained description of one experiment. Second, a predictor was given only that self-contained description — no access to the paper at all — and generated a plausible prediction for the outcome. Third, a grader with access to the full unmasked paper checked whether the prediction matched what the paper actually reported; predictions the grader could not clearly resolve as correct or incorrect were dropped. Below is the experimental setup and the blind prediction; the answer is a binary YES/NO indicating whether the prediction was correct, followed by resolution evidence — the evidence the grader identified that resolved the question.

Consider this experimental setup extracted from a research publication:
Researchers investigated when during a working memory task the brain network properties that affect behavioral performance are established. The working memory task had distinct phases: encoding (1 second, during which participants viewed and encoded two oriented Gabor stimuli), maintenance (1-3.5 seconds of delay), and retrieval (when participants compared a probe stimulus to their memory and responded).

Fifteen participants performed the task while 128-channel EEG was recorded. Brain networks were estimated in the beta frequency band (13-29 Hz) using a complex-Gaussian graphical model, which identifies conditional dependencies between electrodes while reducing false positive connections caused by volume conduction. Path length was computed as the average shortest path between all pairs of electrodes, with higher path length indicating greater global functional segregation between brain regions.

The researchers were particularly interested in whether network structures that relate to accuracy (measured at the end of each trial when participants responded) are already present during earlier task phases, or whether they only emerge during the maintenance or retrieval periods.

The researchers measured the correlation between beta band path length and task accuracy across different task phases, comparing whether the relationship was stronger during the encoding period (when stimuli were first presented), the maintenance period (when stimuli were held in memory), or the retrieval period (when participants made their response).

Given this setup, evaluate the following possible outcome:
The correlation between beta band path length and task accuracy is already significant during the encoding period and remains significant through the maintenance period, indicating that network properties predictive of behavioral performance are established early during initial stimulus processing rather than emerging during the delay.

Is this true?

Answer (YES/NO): NO